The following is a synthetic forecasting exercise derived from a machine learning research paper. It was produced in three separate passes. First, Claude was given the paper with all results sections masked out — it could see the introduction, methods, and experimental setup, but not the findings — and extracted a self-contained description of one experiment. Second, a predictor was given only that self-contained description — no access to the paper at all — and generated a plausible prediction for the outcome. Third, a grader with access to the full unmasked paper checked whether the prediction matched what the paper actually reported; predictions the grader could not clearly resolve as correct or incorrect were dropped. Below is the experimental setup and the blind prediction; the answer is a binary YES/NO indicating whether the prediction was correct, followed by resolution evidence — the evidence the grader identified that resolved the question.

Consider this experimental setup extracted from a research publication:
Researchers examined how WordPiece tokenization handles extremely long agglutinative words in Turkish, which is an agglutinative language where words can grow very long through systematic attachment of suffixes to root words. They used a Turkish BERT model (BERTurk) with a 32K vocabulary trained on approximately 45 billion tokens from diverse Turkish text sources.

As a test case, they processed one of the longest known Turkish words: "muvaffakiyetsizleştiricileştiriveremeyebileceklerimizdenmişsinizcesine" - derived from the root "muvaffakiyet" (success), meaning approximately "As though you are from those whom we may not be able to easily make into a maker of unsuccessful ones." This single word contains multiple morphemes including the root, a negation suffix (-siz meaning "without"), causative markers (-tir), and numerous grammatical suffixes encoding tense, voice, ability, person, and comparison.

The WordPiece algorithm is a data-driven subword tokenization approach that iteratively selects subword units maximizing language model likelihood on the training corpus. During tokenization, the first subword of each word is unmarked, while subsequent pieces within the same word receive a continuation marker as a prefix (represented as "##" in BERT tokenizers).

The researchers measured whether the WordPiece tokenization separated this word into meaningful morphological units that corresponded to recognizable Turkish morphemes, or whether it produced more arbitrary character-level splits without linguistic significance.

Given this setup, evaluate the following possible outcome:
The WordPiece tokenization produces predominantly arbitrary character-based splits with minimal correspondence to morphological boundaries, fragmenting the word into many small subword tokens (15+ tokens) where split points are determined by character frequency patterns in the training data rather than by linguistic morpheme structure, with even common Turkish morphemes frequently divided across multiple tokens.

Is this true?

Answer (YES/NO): NO